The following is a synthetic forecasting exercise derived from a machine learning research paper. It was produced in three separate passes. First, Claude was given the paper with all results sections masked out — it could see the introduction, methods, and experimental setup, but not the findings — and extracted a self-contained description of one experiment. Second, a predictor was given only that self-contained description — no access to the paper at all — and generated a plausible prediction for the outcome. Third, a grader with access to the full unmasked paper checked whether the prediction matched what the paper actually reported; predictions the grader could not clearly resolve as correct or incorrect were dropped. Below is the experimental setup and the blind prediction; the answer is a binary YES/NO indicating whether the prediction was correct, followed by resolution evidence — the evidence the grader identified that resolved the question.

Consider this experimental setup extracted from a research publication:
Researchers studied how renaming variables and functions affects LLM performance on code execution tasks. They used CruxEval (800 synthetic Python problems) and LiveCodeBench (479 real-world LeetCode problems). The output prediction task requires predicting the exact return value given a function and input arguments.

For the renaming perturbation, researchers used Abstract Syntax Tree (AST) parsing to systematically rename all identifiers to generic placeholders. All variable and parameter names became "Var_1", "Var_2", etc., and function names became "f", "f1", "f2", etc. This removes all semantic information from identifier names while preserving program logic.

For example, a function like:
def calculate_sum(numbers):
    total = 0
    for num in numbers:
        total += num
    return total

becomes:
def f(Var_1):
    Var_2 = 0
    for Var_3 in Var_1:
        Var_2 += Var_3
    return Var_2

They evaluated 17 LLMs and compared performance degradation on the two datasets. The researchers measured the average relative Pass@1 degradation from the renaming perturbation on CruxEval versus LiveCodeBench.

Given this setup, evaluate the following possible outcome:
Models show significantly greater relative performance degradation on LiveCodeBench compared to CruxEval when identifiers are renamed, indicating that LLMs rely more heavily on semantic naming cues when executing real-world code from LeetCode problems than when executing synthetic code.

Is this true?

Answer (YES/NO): YES